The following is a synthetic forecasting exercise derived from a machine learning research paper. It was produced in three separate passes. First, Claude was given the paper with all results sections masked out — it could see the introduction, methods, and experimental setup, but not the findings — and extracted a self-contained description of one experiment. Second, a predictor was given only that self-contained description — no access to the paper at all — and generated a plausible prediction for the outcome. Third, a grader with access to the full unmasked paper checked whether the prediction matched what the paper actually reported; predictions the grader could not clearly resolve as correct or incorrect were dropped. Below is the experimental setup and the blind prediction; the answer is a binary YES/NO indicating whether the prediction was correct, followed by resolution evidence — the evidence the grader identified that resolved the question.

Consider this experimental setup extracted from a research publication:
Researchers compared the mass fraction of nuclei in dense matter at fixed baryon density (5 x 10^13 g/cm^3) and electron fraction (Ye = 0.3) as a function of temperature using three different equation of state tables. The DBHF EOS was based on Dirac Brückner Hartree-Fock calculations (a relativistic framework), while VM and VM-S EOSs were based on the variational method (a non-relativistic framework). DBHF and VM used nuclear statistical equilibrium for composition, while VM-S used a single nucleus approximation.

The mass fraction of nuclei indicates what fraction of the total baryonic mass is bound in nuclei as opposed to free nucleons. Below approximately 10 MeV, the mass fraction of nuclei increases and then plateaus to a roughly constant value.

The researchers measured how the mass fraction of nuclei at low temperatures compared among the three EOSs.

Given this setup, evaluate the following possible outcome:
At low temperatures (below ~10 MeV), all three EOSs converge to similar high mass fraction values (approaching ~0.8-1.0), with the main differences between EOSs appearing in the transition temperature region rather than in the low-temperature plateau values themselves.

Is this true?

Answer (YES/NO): NO